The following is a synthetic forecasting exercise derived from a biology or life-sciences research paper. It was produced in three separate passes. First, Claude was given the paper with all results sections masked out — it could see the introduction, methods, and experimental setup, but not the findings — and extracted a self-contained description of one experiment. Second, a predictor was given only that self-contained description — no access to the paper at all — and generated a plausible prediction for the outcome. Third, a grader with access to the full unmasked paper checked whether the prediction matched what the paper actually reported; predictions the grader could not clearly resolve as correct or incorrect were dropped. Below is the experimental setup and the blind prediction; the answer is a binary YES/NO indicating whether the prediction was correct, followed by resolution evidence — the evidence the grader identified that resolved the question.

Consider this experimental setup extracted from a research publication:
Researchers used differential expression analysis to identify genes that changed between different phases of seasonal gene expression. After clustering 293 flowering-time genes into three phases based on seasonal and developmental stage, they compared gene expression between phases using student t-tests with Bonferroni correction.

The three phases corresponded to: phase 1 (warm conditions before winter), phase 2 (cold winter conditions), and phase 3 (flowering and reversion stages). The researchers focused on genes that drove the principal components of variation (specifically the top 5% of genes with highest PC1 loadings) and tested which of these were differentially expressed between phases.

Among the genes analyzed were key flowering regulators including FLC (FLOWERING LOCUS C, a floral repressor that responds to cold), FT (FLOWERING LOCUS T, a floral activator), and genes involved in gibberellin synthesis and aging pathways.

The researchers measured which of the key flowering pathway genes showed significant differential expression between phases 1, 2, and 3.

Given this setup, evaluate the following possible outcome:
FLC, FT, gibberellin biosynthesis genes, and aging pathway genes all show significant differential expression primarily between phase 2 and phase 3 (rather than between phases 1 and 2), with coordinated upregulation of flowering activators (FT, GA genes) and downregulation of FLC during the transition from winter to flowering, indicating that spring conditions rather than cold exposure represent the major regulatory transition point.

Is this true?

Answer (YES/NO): NO